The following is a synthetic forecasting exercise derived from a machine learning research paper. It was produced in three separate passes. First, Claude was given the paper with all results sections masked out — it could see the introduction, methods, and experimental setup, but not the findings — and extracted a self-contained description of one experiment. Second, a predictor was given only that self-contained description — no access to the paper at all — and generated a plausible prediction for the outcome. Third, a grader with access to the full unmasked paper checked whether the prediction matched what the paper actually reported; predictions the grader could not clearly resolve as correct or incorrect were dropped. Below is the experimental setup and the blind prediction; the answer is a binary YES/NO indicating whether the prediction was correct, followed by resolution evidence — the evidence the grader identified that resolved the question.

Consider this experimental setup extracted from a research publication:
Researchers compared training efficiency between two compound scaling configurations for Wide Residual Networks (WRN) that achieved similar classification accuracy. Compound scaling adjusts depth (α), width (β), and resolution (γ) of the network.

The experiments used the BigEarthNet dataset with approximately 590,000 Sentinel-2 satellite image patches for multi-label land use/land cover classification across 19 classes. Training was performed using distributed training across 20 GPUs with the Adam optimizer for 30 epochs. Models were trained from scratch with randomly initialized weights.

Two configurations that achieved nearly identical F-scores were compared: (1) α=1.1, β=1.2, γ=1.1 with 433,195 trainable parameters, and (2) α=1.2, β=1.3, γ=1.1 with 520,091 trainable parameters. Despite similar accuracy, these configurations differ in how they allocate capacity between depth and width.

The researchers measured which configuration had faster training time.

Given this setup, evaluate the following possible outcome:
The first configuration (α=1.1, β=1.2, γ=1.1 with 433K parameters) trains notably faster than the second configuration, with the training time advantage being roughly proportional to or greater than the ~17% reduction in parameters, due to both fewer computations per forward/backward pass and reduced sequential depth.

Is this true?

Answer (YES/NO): NO